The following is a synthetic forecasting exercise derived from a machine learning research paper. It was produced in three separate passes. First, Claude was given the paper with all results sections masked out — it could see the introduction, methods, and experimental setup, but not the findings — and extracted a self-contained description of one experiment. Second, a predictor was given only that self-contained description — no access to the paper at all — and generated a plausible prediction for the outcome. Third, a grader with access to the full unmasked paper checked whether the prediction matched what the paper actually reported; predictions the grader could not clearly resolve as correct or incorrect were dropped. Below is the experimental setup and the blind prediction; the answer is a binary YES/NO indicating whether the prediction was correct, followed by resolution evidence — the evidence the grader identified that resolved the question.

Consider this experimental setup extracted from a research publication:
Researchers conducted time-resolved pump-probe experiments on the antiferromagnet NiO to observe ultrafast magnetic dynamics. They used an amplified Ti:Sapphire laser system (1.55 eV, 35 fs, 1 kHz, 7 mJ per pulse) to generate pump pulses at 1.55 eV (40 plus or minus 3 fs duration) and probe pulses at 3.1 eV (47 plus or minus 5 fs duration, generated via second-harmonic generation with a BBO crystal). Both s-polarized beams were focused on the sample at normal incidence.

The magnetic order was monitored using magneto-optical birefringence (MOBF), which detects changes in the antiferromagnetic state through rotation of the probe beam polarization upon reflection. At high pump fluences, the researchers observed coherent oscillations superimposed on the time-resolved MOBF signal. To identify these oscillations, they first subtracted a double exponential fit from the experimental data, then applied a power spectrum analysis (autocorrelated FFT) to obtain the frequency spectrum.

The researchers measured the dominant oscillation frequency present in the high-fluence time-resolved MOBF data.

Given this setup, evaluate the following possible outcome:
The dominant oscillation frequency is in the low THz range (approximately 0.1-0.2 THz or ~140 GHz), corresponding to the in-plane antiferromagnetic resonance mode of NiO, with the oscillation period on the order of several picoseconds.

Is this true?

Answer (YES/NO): YES